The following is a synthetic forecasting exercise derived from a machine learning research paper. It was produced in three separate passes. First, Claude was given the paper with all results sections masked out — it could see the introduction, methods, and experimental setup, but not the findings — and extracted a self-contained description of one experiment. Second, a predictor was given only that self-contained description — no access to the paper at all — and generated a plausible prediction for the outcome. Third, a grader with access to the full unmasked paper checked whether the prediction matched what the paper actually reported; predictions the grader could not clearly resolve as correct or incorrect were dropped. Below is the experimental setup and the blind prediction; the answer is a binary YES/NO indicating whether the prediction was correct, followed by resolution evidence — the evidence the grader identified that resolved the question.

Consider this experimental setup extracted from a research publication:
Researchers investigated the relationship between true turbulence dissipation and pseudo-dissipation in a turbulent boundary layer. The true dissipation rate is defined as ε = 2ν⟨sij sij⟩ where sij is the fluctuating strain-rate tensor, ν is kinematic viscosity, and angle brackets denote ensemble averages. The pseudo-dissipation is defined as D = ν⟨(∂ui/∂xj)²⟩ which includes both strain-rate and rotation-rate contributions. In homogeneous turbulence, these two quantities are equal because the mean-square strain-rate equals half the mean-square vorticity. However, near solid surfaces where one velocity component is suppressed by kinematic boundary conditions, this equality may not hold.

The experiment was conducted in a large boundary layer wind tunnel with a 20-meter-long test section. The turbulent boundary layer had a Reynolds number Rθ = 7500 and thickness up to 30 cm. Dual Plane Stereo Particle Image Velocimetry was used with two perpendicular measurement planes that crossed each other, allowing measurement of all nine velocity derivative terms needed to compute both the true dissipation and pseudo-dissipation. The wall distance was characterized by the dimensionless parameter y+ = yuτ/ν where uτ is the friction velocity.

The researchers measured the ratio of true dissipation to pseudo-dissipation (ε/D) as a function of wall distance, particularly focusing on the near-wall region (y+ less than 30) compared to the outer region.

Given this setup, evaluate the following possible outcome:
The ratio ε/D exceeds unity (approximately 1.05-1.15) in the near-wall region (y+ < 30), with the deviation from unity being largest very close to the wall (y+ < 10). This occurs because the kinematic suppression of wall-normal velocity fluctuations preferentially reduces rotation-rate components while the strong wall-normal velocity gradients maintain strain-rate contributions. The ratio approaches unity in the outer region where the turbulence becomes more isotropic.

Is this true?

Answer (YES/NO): NO